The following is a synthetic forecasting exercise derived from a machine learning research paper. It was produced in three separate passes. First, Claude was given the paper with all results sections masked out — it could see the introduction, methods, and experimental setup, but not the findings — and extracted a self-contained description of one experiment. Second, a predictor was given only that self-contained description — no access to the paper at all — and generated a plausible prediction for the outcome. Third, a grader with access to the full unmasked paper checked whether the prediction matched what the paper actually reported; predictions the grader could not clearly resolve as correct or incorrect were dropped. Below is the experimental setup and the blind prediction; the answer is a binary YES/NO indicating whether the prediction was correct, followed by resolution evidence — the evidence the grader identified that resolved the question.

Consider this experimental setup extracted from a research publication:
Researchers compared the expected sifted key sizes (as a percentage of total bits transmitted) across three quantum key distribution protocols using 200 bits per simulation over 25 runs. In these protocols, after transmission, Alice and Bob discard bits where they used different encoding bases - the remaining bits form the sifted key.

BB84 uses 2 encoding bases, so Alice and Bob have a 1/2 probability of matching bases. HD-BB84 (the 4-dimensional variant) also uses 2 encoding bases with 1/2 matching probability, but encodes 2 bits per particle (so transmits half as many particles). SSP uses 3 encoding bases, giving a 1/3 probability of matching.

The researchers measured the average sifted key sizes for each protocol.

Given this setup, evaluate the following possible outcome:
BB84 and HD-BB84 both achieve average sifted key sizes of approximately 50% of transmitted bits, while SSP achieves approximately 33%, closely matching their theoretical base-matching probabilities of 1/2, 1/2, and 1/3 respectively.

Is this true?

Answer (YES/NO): NO